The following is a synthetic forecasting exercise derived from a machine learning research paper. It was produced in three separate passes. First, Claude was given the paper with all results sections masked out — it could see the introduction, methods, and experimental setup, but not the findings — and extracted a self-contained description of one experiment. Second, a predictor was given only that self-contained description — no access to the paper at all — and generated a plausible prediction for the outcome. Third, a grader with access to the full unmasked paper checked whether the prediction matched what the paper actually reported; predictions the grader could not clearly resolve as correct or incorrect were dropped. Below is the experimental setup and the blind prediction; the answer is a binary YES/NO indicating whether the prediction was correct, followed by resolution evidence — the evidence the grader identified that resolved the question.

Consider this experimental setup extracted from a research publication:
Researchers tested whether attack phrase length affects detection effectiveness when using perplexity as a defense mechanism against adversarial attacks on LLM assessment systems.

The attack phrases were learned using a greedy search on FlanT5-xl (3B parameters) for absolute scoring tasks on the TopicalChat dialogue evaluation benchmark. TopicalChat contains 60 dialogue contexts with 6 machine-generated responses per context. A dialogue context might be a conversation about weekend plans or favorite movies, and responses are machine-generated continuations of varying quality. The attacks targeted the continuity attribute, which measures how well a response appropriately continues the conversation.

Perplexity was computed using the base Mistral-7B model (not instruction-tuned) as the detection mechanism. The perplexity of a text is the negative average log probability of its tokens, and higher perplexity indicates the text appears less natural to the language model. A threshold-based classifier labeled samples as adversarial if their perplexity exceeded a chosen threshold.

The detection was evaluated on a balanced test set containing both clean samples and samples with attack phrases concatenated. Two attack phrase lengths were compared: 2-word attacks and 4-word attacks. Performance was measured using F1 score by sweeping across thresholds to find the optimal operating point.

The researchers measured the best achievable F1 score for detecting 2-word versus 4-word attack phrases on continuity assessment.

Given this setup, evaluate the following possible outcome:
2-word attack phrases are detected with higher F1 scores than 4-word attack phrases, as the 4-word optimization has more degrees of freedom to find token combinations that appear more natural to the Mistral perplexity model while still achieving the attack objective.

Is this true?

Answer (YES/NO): YES